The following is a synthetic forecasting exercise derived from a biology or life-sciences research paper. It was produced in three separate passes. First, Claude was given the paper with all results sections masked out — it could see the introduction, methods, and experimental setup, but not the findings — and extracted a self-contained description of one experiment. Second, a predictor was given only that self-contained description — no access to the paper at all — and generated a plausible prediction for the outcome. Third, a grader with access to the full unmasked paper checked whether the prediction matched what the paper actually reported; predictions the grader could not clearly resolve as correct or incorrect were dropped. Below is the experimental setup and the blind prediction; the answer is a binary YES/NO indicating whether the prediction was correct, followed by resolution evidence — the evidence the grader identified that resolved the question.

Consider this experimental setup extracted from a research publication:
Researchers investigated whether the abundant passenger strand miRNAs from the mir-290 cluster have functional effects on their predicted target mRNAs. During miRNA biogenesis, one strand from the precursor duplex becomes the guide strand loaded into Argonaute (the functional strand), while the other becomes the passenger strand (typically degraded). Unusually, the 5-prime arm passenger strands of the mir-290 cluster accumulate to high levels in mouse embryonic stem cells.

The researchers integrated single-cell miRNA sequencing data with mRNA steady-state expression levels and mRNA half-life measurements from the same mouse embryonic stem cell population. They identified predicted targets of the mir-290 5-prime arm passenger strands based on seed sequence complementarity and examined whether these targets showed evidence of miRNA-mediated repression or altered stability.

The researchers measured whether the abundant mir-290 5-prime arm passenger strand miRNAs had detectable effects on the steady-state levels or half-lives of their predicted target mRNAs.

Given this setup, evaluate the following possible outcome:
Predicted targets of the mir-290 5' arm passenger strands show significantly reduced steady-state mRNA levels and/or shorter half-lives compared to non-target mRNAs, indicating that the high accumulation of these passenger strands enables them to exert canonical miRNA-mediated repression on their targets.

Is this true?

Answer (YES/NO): NO